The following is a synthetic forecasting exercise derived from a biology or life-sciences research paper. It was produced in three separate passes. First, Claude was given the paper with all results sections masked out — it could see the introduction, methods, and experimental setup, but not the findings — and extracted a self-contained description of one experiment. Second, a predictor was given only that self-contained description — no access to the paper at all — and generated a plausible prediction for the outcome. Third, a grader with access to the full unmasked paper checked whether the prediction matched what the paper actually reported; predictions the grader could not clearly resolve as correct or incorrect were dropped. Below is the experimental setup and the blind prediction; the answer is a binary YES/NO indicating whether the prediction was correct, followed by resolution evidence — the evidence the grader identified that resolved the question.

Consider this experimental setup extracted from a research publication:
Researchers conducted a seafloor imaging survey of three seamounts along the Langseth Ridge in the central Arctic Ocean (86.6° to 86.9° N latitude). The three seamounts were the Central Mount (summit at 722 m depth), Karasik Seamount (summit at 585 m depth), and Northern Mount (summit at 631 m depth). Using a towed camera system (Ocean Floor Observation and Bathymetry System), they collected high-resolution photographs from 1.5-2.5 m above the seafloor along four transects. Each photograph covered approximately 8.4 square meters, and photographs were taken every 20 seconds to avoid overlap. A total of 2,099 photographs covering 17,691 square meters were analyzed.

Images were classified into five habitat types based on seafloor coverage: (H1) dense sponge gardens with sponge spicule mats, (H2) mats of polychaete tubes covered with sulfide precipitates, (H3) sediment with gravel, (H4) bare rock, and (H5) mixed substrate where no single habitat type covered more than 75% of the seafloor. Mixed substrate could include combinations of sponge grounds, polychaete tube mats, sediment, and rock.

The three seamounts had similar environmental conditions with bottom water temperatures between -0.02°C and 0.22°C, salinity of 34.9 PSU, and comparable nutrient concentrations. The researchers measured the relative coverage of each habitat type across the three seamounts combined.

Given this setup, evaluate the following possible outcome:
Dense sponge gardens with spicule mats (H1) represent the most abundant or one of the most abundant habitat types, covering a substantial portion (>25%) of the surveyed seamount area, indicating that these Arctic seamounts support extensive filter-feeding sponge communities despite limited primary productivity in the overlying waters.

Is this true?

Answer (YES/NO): NO